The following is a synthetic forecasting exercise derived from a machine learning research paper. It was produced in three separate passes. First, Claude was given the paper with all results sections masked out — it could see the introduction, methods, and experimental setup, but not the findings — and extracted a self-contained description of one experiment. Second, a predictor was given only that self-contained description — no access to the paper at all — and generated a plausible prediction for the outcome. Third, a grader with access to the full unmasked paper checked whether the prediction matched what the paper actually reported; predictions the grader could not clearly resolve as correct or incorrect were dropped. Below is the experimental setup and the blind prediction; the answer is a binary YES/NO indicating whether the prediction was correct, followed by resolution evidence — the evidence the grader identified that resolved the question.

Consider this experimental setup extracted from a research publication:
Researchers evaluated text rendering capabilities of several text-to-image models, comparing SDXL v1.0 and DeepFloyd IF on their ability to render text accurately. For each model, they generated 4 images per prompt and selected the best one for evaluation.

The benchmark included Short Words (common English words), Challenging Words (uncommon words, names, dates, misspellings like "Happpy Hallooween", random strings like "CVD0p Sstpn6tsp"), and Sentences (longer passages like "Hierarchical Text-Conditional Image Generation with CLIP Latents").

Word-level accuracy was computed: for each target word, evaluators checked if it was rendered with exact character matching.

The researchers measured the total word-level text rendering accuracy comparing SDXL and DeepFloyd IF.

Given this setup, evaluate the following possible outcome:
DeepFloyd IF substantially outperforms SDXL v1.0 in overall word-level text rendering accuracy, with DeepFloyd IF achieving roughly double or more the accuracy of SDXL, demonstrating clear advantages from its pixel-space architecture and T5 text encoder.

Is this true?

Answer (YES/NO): NO